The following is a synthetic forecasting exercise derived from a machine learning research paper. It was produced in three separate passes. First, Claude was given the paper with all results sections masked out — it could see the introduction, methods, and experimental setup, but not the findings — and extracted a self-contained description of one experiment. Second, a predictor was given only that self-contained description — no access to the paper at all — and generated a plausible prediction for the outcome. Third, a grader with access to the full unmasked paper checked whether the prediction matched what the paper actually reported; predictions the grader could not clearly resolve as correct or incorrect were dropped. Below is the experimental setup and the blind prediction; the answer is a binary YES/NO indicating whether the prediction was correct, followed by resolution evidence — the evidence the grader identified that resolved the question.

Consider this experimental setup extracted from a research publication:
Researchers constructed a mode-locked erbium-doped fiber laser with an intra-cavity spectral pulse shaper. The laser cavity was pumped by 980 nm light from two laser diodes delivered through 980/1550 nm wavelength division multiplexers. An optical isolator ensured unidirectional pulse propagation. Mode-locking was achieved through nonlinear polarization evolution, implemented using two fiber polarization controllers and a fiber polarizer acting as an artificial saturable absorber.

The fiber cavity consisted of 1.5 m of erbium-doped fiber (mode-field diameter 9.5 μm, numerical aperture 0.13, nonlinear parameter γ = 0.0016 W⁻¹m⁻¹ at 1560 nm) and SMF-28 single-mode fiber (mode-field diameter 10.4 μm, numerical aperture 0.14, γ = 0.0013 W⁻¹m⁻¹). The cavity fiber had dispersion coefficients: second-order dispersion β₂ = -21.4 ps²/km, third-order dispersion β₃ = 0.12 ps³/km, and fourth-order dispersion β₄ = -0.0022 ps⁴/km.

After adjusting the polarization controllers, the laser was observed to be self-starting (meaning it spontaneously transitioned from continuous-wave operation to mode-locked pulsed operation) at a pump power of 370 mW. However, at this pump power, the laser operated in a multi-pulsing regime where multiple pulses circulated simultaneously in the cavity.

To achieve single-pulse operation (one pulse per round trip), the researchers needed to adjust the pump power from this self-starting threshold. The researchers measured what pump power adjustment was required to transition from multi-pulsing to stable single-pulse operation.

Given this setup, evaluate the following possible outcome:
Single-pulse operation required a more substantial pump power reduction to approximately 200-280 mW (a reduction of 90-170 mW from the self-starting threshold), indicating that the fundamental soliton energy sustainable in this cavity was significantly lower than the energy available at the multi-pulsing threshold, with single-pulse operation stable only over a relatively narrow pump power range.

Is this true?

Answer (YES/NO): NO